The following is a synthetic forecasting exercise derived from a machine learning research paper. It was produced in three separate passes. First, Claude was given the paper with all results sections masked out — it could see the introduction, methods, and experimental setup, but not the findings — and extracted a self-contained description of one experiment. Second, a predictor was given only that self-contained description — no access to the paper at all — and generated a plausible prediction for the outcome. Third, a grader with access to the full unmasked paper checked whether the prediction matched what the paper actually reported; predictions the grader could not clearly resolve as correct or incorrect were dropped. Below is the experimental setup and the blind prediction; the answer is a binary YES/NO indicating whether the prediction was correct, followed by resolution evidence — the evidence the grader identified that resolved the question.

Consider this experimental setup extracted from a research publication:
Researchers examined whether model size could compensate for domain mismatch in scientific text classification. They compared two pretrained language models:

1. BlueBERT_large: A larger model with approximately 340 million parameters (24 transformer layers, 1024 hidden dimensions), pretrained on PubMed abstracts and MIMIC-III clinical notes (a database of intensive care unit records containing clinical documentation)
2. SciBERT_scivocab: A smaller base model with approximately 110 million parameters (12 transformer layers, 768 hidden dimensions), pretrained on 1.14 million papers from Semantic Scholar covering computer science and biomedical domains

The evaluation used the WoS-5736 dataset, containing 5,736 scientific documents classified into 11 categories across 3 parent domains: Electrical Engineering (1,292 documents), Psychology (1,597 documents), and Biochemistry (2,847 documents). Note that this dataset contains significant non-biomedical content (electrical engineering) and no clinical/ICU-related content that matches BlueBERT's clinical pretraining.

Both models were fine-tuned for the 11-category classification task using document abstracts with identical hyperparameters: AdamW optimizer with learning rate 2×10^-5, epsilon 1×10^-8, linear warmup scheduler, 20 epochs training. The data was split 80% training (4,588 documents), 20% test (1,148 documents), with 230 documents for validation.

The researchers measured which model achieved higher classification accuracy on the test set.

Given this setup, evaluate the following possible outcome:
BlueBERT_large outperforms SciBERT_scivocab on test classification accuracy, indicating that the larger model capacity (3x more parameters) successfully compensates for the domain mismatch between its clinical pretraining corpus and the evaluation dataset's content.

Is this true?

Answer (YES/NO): NO